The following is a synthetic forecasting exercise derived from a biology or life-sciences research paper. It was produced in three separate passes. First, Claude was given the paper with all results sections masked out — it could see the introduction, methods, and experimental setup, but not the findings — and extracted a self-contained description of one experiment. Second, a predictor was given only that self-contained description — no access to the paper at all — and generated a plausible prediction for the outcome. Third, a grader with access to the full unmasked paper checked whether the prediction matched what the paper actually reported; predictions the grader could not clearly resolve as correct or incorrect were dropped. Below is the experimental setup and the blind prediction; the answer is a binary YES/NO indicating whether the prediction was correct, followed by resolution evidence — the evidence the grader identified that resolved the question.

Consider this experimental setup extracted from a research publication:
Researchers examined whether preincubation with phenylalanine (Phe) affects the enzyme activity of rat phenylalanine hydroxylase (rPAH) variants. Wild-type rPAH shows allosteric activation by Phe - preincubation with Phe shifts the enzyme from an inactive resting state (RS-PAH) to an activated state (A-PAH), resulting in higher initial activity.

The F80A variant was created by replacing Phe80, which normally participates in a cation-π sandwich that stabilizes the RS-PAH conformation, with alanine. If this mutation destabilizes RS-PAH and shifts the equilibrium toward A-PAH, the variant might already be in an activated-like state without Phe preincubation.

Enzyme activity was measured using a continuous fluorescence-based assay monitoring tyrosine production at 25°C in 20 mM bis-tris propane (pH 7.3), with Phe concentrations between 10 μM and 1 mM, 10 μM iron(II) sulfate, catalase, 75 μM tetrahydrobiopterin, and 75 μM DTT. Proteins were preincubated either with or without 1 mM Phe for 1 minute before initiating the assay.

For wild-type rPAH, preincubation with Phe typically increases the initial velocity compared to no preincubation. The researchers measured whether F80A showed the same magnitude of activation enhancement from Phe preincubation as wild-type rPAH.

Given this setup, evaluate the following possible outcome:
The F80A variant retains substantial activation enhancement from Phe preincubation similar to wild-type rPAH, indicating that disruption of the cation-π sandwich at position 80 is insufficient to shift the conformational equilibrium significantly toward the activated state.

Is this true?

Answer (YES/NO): NO